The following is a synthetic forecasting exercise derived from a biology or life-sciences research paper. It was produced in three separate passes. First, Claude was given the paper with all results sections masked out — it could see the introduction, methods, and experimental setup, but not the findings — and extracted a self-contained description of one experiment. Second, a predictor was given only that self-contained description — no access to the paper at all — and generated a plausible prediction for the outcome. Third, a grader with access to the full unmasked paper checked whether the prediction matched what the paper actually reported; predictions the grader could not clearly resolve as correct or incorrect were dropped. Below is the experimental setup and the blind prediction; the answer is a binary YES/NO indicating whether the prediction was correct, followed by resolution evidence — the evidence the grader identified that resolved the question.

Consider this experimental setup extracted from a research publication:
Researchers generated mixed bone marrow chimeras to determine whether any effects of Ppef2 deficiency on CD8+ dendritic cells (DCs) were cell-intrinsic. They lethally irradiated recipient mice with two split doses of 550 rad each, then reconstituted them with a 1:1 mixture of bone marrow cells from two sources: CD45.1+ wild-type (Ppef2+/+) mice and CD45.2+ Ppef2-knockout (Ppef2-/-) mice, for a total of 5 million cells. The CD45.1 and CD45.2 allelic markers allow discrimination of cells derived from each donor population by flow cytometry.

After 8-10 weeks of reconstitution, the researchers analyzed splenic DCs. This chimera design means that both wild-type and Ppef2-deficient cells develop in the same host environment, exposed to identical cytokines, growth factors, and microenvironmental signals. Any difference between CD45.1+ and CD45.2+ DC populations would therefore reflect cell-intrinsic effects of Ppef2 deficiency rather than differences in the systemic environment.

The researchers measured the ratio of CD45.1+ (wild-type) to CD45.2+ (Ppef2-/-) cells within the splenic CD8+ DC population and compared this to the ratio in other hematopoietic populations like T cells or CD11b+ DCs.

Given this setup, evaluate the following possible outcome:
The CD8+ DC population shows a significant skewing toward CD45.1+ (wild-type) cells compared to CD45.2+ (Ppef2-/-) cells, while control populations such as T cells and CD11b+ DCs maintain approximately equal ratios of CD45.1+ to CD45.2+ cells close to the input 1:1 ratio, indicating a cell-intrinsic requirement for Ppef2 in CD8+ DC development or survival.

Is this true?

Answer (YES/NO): YES